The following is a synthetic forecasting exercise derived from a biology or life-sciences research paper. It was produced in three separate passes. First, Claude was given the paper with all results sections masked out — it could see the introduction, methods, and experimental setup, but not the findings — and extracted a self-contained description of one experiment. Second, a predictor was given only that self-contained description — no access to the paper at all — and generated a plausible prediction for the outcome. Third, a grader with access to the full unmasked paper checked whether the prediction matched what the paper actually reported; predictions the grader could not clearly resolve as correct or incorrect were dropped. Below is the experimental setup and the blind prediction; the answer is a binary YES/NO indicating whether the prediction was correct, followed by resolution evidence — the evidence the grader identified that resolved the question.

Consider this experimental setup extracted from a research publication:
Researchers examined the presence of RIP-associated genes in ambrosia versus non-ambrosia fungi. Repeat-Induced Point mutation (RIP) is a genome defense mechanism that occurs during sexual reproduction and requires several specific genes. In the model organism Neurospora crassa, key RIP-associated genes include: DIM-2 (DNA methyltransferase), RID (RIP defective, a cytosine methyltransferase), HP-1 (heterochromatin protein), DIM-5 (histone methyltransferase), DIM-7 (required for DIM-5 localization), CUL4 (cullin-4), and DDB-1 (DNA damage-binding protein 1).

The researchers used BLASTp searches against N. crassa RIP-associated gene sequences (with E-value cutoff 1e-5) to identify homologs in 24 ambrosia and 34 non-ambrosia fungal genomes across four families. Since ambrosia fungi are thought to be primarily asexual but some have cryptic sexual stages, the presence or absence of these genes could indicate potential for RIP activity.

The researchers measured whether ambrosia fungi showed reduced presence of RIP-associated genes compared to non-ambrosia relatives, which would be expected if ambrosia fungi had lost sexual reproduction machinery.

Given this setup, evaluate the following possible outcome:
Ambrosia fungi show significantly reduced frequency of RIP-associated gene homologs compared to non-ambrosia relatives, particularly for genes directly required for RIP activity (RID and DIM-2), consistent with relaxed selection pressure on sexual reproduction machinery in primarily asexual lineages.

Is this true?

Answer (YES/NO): NO